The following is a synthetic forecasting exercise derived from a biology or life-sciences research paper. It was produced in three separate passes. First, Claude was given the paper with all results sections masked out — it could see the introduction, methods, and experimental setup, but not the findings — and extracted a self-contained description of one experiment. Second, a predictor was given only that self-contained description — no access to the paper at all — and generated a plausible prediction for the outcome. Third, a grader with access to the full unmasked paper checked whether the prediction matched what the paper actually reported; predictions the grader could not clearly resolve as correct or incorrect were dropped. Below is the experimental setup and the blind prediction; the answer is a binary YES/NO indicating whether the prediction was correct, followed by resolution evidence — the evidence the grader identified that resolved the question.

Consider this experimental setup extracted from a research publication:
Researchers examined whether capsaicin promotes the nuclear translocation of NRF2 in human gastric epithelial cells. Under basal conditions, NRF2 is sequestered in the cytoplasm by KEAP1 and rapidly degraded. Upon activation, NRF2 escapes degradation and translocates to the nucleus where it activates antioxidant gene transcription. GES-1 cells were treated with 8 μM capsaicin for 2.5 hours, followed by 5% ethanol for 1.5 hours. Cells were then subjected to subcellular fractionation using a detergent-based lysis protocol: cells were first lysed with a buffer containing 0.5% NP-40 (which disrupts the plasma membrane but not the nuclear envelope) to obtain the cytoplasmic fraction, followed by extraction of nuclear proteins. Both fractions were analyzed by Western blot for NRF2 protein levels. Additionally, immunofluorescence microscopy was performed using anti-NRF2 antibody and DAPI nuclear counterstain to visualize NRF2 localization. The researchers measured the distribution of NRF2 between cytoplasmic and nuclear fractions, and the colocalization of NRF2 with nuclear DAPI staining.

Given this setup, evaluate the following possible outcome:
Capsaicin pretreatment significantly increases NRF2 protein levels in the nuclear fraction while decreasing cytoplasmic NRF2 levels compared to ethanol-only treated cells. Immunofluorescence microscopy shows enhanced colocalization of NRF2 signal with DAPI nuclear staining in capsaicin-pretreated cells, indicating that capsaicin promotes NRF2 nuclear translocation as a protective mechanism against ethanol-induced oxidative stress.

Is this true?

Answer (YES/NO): YES